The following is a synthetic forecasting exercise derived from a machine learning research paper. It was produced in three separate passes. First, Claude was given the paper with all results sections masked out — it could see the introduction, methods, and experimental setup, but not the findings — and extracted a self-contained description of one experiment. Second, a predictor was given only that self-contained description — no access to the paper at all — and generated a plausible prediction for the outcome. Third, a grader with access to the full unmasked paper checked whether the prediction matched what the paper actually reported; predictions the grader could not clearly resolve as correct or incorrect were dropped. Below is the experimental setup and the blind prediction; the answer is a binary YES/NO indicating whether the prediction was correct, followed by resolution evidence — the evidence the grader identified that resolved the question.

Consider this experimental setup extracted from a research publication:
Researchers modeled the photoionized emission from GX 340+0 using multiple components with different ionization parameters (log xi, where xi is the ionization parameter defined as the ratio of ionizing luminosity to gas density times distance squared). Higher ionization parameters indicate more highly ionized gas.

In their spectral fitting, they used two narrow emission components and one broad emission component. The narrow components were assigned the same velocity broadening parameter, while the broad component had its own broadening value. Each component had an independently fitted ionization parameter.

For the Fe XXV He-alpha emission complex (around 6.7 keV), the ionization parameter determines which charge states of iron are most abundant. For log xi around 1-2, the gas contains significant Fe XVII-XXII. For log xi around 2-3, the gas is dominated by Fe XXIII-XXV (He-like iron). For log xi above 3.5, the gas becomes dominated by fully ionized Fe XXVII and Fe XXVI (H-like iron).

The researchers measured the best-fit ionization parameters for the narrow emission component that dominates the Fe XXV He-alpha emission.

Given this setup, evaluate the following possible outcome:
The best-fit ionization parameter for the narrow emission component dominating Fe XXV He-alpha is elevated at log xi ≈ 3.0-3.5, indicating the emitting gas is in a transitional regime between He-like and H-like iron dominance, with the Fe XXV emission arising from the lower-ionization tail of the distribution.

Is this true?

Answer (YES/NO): NO